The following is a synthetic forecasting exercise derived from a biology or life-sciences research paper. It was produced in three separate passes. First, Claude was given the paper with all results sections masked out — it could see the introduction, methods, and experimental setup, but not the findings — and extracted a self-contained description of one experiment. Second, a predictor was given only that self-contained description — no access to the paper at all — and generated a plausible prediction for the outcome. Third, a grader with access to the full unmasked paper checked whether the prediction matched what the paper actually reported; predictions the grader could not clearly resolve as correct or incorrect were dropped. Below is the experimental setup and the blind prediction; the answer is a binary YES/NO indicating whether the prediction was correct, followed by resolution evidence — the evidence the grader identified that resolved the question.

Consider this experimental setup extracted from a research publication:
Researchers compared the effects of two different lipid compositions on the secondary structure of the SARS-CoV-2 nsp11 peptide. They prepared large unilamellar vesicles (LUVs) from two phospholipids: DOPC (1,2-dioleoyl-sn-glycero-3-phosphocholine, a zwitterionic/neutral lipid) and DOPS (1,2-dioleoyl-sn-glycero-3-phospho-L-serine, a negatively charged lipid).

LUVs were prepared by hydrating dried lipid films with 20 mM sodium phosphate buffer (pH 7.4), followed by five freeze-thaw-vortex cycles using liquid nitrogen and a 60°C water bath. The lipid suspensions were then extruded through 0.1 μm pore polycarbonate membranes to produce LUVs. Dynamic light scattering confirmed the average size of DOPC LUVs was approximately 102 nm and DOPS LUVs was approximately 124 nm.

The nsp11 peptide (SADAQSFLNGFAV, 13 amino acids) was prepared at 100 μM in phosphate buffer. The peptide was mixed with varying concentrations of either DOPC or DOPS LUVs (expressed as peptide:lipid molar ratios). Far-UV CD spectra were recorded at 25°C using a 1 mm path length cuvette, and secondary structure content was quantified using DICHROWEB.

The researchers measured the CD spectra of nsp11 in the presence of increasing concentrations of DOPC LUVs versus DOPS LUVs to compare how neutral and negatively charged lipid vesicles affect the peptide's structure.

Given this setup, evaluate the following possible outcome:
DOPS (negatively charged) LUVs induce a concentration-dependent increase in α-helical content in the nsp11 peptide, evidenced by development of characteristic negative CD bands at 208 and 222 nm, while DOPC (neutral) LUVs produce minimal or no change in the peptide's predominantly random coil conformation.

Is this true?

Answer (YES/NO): NO